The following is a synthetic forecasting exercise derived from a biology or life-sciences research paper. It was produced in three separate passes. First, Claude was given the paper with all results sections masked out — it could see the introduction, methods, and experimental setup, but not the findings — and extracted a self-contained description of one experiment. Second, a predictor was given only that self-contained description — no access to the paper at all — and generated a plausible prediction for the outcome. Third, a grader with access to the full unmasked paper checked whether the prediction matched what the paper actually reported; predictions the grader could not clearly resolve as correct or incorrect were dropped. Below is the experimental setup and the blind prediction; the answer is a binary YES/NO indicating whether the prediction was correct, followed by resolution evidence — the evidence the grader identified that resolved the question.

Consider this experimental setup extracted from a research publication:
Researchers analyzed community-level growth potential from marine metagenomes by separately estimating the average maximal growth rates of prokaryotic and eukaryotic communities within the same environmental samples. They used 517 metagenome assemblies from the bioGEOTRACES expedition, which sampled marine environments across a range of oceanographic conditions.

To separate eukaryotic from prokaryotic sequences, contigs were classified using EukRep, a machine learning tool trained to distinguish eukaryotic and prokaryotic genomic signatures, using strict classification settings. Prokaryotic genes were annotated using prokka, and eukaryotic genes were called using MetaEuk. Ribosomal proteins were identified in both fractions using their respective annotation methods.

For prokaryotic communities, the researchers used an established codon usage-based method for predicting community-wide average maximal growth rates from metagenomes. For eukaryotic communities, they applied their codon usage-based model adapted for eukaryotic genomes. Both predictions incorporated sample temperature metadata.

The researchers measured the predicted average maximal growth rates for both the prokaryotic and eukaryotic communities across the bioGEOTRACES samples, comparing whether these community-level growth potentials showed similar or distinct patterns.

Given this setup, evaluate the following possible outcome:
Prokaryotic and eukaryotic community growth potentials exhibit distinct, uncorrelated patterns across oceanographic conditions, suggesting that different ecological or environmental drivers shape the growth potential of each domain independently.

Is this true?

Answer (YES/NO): NO